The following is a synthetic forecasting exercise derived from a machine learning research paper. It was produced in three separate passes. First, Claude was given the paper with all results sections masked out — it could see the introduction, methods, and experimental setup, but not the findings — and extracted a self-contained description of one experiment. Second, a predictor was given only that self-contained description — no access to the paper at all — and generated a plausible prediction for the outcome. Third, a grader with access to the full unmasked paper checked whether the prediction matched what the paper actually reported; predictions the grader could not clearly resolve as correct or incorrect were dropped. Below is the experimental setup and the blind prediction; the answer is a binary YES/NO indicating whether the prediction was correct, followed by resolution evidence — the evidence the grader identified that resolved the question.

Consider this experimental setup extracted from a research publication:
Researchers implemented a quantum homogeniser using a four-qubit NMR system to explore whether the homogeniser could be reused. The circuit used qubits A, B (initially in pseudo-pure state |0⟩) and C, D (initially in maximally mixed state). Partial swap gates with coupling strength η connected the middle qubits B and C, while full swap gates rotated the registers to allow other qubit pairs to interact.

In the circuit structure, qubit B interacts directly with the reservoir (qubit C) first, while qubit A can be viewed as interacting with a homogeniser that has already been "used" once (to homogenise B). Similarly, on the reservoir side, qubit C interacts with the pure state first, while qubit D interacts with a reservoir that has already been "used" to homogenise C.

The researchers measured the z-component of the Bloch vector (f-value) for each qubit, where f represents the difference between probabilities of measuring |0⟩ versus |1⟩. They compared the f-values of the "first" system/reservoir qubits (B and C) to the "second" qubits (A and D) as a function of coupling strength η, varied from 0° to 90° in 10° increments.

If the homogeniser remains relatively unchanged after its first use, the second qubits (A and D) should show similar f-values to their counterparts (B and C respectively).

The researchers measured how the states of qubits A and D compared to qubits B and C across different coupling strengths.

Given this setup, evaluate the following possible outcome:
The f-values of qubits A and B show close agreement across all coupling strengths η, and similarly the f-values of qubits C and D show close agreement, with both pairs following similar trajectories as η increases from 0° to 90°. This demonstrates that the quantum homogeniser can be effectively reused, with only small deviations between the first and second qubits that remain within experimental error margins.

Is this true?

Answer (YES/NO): NO